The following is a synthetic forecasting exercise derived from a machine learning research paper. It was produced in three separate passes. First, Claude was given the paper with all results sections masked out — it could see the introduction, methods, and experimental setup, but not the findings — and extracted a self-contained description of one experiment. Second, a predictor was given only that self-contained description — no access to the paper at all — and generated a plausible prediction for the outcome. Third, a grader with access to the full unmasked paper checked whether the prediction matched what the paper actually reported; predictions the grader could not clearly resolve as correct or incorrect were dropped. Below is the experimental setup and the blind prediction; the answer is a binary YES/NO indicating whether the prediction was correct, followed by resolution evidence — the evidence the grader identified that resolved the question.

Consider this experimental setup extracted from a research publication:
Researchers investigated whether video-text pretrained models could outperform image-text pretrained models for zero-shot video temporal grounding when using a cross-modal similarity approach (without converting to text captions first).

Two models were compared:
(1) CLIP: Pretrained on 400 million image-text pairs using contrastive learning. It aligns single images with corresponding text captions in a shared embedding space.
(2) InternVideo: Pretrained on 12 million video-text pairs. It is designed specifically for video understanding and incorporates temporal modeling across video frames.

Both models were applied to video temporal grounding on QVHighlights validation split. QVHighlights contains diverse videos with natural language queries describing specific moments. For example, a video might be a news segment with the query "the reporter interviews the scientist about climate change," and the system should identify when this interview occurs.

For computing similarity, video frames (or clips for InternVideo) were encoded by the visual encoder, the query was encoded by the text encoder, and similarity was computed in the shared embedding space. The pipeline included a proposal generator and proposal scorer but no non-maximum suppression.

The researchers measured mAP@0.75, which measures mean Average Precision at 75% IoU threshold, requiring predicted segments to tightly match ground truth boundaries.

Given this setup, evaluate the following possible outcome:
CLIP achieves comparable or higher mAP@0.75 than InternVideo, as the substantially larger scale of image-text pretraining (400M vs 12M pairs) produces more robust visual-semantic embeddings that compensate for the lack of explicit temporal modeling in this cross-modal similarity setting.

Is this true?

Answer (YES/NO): NO